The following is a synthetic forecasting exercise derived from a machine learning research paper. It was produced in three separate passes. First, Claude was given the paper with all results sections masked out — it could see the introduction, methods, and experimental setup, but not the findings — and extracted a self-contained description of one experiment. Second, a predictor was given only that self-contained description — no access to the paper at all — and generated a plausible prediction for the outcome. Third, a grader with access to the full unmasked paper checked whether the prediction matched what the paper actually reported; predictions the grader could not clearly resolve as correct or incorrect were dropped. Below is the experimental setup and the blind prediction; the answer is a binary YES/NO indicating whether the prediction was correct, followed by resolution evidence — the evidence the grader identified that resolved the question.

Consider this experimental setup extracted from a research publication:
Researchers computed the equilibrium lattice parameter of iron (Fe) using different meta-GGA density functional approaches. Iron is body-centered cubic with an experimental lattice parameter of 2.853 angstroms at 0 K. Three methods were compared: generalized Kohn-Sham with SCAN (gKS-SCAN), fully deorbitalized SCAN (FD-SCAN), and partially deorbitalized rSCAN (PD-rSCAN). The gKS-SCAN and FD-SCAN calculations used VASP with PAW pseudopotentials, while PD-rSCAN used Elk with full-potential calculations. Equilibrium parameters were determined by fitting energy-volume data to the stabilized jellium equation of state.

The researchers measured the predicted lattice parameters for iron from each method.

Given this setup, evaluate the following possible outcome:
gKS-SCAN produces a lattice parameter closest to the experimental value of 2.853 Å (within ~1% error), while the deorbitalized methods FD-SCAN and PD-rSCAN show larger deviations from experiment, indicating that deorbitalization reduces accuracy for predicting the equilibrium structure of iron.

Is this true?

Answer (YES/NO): YES